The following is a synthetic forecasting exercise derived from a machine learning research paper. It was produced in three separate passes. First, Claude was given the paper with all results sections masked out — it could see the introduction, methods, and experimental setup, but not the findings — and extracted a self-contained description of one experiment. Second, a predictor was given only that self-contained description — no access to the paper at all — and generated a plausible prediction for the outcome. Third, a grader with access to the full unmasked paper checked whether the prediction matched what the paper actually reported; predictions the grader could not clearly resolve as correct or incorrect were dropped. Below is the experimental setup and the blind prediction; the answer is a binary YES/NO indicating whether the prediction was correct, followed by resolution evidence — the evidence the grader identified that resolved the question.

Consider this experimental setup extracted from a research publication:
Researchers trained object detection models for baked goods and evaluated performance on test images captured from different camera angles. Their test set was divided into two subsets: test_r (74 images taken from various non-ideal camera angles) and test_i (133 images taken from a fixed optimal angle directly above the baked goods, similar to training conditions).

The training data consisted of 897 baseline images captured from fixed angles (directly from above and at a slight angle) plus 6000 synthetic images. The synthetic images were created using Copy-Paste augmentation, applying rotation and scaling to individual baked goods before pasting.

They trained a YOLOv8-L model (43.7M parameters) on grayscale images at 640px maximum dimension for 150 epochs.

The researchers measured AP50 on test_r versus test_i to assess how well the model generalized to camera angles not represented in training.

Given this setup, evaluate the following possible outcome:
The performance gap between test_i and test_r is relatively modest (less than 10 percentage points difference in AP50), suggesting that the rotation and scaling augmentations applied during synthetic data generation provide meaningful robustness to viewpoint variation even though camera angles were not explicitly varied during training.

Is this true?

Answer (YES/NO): YES